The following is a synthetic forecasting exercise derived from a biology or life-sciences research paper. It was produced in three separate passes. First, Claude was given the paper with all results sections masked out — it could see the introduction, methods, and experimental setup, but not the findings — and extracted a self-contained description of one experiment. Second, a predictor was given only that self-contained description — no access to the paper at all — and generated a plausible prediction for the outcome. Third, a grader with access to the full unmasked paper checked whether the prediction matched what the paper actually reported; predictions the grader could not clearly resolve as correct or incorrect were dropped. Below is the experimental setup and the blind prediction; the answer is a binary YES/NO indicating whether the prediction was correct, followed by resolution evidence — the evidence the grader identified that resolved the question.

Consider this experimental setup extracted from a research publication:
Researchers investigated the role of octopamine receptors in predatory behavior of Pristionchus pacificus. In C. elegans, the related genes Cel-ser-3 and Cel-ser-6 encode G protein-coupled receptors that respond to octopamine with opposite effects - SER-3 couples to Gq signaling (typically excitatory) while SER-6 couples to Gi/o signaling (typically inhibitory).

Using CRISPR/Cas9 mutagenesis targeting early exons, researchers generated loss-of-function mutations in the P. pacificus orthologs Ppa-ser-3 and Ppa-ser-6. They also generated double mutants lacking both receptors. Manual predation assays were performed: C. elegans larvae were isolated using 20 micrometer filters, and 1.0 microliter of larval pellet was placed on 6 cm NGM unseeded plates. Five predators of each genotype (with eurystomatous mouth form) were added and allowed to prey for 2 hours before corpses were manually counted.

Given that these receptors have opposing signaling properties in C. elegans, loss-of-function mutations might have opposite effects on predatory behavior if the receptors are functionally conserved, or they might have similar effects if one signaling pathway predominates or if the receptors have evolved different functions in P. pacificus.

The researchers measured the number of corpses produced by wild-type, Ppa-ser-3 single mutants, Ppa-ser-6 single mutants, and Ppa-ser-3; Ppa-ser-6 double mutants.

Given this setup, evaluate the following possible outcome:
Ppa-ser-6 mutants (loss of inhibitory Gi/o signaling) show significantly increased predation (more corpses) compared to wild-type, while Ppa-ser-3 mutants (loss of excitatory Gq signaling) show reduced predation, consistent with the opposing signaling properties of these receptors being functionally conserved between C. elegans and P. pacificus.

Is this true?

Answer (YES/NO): NO